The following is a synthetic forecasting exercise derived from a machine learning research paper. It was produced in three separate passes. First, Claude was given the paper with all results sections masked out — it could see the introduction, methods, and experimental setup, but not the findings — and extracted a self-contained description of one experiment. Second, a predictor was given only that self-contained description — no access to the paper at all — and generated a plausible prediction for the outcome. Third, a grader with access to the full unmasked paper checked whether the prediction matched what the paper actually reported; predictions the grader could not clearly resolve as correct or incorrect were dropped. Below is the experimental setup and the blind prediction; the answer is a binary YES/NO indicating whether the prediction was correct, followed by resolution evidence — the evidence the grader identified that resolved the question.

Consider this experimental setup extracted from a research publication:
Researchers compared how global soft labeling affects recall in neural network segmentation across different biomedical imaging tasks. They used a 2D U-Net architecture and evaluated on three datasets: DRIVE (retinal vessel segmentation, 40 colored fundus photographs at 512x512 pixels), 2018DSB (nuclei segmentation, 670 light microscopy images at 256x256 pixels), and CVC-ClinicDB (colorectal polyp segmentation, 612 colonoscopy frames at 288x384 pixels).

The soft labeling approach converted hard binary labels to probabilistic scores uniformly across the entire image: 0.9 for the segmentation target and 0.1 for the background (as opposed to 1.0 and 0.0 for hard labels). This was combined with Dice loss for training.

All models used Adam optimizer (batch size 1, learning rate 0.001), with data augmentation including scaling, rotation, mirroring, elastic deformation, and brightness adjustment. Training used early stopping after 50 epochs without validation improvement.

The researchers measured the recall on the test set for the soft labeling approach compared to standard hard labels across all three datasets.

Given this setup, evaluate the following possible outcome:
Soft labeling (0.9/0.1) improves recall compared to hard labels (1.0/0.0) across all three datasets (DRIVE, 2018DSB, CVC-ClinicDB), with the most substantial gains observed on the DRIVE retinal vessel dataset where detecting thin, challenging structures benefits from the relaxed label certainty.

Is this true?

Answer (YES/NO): YES